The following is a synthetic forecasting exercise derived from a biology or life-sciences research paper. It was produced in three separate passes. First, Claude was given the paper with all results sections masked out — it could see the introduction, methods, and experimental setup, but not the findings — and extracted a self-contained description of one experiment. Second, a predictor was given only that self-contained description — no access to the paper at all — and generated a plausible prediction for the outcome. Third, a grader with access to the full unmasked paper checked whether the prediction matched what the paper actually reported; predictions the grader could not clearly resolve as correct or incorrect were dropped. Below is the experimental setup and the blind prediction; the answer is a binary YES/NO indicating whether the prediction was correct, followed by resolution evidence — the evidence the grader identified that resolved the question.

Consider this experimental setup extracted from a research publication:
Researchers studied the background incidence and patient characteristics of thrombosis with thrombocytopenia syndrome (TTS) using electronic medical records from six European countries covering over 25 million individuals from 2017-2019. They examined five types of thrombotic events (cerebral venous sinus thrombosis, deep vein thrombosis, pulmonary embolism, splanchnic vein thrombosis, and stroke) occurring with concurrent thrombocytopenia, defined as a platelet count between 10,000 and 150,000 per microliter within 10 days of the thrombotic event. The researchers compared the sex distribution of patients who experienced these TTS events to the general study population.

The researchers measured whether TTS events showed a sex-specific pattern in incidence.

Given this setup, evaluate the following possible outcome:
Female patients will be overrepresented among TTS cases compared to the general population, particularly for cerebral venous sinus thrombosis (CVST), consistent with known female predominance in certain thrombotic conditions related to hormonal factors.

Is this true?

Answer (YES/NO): NO